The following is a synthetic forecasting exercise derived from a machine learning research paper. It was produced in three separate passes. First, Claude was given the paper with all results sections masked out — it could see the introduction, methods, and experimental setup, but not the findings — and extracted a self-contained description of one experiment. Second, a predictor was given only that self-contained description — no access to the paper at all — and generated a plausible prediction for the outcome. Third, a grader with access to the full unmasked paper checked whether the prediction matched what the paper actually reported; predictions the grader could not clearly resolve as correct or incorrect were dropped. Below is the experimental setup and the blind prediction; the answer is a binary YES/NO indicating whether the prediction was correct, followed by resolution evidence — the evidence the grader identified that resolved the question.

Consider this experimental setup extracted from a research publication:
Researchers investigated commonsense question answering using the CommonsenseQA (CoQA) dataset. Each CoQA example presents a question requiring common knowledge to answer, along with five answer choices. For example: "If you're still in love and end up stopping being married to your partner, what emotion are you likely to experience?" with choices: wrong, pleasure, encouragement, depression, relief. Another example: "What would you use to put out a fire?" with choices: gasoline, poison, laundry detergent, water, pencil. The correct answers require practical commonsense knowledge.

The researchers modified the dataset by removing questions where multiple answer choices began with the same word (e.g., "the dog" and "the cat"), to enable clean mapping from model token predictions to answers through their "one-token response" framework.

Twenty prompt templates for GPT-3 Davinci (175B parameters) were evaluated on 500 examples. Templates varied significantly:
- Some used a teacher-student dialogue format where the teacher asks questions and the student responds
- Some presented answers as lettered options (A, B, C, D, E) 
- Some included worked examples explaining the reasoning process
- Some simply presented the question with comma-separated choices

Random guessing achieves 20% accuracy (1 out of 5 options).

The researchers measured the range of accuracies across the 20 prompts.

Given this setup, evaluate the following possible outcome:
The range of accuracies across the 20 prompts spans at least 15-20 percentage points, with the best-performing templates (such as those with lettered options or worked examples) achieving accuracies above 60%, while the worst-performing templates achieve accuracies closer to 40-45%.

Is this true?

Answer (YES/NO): NO